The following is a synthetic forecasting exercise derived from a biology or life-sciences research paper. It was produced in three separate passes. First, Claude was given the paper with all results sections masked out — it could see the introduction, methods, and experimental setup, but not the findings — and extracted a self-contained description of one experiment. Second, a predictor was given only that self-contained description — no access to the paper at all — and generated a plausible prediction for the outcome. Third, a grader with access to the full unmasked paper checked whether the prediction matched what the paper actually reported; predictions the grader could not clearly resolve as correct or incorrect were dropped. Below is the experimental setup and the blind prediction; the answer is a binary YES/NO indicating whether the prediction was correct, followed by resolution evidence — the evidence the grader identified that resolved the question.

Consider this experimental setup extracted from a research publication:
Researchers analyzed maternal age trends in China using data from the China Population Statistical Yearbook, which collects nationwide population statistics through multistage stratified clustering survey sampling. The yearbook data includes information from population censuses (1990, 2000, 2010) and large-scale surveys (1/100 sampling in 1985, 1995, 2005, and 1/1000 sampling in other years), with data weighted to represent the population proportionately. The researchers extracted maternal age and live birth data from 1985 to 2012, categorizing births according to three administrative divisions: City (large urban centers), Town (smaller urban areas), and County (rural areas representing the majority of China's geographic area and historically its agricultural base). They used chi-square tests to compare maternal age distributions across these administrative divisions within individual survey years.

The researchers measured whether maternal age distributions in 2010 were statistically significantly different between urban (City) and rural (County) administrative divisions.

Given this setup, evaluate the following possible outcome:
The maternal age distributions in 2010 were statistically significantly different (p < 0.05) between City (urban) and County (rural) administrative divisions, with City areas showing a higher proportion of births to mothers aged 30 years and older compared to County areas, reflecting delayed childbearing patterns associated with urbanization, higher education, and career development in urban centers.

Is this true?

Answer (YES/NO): YES